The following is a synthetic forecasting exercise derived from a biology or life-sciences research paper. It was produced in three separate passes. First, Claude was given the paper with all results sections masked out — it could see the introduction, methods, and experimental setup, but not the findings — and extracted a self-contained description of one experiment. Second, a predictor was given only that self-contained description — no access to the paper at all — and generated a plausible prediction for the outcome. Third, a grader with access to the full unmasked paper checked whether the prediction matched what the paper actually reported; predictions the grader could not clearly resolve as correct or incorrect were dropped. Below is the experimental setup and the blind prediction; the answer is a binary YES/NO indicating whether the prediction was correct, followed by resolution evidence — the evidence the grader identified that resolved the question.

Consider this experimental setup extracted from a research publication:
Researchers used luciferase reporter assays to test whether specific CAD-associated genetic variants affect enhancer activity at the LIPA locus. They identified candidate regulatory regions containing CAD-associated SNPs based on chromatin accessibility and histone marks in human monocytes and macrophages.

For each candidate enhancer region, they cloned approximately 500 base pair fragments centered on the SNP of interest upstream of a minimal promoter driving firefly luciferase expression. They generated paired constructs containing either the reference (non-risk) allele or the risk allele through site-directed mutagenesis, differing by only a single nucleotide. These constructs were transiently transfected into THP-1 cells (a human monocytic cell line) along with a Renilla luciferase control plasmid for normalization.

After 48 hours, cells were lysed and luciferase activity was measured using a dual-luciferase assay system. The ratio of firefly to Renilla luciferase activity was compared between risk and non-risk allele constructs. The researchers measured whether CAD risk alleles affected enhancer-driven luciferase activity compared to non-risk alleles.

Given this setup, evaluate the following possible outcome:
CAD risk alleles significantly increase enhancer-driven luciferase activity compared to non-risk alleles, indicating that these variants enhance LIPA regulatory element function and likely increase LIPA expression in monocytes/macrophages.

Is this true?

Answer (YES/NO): YES